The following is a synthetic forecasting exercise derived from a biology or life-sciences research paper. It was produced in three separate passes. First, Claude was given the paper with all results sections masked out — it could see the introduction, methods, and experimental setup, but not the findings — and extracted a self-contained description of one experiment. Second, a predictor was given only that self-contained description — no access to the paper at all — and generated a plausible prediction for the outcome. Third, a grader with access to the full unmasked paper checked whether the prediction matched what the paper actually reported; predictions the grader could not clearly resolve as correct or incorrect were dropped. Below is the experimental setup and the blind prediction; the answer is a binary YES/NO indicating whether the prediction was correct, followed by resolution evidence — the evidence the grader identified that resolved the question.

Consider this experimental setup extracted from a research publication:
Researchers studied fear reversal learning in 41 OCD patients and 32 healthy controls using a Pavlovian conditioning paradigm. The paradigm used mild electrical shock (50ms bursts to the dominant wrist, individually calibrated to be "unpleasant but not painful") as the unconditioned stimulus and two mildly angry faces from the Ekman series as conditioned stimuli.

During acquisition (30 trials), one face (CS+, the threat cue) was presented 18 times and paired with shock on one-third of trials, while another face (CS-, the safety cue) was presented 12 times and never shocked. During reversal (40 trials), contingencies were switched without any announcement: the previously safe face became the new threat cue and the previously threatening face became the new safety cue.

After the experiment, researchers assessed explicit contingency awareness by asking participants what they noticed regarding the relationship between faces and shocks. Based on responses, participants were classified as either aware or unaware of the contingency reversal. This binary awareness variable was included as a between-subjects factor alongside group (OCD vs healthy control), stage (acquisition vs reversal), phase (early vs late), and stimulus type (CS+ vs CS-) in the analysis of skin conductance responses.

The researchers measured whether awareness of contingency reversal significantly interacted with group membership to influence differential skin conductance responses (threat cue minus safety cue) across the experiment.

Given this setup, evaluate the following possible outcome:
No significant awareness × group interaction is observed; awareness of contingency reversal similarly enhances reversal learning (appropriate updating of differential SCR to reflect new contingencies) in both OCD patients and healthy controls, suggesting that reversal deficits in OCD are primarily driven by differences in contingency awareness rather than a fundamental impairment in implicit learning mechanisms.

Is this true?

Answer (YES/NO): NO